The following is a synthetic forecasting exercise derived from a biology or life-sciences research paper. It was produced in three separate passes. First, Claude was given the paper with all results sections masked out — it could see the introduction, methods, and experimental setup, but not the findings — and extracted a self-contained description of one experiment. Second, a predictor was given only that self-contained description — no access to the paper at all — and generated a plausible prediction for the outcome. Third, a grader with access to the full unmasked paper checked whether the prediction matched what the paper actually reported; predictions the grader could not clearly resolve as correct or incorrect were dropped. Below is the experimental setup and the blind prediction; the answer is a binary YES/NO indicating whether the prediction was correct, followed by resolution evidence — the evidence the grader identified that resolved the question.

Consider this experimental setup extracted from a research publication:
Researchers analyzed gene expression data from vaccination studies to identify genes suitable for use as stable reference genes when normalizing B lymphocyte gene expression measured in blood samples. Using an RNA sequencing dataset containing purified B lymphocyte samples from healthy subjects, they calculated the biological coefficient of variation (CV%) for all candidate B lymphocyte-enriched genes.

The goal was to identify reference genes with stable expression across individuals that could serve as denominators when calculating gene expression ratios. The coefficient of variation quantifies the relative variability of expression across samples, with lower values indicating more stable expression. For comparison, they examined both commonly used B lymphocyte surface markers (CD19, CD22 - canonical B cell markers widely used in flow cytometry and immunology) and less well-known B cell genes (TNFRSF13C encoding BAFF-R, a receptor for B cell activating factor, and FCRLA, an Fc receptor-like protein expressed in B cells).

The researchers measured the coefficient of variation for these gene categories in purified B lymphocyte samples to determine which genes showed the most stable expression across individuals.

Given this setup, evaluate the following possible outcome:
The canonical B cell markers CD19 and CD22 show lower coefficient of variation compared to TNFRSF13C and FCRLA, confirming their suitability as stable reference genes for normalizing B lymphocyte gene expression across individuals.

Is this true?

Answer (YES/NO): NO